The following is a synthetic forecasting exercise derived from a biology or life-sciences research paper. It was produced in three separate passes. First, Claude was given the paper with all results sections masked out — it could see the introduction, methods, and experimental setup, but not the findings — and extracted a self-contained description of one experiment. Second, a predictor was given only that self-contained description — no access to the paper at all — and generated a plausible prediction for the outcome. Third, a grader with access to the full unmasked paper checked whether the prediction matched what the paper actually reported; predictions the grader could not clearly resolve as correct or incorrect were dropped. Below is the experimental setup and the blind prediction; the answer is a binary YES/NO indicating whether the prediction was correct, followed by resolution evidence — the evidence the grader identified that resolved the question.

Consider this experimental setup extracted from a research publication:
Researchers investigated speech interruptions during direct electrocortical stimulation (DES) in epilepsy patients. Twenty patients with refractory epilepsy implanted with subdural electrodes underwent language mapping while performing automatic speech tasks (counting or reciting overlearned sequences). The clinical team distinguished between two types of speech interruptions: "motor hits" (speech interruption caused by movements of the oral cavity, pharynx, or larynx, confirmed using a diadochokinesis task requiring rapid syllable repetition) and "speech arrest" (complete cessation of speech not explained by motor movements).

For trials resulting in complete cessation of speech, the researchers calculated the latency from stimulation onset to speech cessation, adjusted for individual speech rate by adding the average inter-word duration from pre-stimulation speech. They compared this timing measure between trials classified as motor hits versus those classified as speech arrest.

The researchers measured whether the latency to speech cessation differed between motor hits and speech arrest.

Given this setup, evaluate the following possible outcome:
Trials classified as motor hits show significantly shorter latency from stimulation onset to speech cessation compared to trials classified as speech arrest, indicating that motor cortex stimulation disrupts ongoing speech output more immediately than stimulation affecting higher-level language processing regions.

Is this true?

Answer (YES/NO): NO